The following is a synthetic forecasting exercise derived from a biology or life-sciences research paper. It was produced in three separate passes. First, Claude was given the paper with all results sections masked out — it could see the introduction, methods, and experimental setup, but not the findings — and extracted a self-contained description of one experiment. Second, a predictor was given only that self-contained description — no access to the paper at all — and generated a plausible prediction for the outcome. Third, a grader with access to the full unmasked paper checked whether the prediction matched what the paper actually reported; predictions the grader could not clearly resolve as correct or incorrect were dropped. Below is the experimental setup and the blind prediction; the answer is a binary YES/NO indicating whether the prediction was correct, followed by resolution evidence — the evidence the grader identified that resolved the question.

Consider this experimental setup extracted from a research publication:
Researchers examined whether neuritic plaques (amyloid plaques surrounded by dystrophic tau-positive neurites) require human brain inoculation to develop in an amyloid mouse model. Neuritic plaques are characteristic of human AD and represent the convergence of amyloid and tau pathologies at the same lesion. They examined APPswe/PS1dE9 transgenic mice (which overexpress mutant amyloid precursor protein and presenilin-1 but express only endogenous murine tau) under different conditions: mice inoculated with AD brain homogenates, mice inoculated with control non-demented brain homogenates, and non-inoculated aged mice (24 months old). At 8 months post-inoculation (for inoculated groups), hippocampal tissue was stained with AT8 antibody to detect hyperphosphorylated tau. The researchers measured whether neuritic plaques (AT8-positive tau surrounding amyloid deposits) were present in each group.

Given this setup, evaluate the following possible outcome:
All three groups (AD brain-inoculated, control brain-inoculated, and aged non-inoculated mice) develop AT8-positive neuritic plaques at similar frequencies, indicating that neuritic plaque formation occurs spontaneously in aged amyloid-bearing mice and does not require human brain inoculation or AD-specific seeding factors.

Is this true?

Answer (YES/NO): YES